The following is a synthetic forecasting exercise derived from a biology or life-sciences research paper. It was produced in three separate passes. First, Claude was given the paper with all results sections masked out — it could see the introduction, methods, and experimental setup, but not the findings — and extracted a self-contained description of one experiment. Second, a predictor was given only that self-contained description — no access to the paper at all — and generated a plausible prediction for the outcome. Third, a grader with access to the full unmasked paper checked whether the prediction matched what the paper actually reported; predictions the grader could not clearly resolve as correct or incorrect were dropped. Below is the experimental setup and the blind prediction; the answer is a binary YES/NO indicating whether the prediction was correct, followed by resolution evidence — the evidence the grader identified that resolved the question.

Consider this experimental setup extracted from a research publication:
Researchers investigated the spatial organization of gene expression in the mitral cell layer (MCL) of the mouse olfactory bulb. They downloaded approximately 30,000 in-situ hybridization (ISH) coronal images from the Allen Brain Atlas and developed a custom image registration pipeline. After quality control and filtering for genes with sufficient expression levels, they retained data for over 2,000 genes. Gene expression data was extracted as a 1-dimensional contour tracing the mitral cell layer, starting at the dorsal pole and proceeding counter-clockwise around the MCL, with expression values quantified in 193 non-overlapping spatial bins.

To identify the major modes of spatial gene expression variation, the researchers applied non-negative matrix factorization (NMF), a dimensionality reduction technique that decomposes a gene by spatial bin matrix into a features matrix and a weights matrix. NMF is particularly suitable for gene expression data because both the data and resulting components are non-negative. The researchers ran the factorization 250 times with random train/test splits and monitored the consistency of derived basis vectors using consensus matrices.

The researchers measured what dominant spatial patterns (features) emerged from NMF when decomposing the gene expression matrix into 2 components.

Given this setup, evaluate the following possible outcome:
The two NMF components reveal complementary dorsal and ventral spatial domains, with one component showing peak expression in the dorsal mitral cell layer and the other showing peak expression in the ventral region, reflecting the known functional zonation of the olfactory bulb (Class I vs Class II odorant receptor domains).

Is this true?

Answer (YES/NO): YES